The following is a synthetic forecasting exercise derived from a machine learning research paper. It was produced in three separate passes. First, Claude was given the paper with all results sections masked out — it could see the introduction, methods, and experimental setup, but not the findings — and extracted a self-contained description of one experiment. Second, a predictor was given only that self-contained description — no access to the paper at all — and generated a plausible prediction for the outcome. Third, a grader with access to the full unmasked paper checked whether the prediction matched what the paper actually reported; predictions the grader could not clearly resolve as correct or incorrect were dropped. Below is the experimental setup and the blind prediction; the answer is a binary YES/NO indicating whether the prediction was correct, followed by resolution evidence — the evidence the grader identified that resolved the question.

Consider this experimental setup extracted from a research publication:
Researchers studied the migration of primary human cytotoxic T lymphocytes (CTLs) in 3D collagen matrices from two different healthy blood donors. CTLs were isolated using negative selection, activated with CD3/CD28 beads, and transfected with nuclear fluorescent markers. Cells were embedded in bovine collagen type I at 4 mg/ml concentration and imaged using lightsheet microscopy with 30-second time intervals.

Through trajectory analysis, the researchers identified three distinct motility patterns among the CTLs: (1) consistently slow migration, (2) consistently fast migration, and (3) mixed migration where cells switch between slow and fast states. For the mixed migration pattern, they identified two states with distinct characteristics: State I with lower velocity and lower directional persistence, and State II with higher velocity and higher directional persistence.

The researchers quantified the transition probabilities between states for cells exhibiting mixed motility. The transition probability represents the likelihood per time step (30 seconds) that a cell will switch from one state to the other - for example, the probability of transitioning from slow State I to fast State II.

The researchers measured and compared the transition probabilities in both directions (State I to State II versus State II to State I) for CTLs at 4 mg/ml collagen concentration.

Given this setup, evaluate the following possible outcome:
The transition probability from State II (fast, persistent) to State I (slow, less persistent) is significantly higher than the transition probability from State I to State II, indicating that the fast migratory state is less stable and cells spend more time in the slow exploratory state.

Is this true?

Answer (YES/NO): NO